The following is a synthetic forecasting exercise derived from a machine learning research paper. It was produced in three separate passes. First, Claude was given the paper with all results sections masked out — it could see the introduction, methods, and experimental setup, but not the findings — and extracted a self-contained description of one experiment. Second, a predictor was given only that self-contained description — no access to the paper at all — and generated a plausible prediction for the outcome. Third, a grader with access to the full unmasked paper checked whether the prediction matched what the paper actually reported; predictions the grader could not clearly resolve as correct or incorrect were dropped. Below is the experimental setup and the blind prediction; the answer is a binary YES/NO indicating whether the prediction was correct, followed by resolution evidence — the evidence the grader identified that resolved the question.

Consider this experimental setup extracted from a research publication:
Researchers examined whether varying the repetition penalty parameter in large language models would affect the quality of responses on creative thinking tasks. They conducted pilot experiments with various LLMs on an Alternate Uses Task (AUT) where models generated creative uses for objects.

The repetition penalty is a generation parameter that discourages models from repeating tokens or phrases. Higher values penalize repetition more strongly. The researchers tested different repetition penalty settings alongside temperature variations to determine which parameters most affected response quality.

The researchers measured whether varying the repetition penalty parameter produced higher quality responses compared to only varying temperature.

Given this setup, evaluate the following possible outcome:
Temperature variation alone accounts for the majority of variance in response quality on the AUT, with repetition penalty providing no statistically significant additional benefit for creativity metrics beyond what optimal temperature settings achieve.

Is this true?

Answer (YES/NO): NO